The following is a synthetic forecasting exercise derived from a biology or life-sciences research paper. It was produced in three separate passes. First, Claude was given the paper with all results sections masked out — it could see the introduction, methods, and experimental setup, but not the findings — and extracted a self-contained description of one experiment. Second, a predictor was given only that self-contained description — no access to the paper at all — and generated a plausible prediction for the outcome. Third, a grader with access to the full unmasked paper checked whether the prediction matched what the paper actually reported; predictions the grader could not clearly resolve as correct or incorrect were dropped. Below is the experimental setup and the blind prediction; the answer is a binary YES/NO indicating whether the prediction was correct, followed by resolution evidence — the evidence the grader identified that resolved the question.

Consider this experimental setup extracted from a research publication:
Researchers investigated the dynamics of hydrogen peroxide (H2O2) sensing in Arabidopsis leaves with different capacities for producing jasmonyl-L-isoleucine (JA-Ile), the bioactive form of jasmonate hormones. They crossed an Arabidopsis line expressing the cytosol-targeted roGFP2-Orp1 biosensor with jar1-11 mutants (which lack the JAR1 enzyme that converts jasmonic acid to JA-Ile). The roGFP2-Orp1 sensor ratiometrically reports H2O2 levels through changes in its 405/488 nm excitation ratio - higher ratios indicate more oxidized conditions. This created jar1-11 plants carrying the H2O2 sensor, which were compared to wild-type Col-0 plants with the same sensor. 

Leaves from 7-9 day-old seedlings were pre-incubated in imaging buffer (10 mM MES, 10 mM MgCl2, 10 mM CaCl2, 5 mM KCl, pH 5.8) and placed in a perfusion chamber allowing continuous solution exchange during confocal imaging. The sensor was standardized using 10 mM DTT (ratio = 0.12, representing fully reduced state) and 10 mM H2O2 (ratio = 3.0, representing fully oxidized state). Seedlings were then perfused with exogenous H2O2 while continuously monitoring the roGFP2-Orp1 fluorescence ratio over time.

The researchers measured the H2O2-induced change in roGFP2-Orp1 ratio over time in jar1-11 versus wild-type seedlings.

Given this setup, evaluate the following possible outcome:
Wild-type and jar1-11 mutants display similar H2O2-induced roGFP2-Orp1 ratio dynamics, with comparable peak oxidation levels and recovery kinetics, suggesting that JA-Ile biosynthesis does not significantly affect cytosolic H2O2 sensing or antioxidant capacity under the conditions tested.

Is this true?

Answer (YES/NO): NO